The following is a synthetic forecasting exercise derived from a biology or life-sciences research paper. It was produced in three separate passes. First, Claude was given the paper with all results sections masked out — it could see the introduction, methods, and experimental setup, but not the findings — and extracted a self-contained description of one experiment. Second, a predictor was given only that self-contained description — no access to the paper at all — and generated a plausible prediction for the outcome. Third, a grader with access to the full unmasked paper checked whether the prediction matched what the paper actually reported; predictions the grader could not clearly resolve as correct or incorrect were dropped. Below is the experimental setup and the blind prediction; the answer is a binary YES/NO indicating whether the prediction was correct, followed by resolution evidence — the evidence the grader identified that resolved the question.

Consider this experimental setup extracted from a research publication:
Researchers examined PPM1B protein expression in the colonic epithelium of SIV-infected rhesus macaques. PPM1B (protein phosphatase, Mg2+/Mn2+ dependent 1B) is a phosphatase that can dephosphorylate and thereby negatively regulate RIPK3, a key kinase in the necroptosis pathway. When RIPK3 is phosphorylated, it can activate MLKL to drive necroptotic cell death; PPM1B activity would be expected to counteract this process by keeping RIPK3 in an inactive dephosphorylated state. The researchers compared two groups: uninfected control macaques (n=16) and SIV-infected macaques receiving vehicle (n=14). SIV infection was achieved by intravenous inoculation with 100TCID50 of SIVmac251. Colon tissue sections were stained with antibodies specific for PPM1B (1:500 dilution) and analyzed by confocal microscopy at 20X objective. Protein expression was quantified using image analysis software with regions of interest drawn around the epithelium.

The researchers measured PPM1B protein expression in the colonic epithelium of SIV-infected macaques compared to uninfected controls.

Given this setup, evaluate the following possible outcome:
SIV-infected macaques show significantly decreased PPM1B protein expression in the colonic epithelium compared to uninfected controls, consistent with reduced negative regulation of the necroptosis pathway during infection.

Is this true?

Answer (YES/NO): NO